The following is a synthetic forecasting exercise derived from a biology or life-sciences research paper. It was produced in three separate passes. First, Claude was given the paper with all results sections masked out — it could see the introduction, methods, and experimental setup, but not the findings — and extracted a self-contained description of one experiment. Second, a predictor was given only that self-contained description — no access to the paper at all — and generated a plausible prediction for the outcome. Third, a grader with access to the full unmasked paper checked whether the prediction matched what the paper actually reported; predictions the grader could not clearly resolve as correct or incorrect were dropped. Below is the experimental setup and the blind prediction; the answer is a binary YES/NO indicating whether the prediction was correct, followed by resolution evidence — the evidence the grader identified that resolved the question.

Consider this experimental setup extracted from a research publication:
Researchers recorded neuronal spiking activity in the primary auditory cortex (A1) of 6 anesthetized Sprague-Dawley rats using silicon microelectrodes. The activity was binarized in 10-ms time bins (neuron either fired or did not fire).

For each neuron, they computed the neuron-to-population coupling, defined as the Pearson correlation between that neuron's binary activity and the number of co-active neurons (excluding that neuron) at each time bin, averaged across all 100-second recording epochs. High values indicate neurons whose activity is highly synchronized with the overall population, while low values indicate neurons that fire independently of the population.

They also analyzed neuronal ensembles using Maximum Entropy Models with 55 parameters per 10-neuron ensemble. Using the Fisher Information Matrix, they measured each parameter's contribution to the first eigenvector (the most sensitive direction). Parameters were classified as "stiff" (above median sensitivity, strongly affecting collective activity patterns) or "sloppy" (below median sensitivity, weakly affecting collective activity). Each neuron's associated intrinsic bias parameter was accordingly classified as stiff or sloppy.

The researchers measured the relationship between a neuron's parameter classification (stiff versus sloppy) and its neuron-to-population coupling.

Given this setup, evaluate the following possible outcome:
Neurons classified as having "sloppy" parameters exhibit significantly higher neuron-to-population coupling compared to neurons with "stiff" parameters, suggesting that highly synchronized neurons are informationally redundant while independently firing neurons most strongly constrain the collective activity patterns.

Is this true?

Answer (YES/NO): NO